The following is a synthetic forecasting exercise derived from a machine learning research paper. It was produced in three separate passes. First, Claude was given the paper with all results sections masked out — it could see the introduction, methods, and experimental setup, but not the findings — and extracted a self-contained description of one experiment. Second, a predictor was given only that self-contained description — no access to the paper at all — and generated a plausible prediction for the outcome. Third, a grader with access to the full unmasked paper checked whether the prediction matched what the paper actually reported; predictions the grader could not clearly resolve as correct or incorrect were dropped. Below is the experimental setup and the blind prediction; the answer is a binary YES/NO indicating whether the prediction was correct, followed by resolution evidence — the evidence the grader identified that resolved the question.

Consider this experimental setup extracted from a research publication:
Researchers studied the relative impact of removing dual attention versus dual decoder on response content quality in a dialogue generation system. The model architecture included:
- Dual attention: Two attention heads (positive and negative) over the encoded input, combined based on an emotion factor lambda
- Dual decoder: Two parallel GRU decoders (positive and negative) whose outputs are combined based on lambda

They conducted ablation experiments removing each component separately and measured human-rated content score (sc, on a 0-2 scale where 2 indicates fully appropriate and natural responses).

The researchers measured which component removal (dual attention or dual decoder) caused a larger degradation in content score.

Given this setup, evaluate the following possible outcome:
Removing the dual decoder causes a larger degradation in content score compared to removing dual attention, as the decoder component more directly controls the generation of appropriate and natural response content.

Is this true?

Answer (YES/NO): NO